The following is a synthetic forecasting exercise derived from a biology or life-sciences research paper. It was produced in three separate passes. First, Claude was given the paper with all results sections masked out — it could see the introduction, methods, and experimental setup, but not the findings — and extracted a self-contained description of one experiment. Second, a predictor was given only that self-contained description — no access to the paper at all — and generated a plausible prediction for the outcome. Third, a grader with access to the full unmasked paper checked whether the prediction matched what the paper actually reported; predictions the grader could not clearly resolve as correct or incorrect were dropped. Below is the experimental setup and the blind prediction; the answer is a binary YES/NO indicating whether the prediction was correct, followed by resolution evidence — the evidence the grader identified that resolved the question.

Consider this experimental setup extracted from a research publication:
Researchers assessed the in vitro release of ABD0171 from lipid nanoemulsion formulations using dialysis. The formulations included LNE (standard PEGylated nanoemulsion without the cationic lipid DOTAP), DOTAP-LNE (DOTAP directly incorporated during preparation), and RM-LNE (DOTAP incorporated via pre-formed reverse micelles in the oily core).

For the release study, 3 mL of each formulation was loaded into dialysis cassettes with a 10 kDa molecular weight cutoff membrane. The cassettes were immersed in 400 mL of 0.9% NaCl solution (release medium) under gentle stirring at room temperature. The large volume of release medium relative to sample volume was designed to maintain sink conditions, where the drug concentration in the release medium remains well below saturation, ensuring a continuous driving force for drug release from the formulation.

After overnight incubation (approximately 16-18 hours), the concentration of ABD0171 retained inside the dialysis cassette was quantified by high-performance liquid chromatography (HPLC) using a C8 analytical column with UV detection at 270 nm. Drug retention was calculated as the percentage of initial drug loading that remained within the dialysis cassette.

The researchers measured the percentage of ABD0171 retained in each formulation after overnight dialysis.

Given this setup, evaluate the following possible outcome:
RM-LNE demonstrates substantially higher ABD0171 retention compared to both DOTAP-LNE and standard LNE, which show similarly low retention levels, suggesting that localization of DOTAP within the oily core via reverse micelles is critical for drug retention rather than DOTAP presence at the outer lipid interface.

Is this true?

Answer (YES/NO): NO